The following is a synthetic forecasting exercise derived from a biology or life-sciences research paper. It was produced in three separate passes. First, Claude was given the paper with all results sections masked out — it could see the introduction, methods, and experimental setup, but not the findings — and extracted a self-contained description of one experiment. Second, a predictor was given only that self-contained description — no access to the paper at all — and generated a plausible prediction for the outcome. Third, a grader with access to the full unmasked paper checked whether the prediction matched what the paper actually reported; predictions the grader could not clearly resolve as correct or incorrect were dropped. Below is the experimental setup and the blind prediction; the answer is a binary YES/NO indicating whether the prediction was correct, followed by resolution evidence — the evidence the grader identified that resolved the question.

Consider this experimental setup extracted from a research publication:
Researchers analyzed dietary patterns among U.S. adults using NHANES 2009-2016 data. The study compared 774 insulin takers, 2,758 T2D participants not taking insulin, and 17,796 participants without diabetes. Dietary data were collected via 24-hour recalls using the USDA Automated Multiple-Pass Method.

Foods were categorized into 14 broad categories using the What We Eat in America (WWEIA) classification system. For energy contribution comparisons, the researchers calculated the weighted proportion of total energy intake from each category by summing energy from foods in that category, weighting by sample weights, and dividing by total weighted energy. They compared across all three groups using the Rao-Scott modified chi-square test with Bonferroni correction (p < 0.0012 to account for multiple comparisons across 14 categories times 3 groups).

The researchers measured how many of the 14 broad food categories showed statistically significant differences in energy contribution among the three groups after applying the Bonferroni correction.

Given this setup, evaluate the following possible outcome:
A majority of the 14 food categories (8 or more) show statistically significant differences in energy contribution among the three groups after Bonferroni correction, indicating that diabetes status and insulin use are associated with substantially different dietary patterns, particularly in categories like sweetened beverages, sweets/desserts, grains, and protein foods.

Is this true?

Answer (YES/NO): NO